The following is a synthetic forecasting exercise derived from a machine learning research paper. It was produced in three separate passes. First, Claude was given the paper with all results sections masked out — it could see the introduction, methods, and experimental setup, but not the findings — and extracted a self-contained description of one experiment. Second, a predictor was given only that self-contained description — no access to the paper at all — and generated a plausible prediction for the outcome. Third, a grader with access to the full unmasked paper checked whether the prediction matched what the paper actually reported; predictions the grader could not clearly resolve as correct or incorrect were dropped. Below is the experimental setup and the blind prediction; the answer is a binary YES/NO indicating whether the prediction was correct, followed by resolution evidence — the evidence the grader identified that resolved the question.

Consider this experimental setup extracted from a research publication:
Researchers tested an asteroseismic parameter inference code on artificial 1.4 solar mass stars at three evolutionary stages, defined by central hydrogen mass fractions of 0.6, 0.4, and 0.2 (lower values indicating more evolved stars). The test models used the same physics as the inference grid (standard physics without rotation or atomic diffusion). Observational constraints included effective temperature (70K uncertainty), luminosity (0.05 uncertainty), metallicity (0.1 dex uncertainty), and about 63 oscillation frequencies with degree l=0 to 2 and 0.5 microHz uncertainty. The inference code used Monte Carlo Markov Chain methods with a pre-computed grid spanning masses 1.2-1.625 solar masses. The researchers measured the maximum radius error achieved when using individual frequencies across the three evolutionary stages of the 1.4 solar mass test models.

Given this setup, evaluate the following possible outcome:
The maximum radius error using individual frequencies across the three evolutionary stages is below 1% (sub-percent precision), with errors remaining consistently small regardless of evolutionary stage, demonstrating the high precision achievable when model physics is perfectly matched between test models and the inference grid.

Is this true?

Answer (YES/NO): NO